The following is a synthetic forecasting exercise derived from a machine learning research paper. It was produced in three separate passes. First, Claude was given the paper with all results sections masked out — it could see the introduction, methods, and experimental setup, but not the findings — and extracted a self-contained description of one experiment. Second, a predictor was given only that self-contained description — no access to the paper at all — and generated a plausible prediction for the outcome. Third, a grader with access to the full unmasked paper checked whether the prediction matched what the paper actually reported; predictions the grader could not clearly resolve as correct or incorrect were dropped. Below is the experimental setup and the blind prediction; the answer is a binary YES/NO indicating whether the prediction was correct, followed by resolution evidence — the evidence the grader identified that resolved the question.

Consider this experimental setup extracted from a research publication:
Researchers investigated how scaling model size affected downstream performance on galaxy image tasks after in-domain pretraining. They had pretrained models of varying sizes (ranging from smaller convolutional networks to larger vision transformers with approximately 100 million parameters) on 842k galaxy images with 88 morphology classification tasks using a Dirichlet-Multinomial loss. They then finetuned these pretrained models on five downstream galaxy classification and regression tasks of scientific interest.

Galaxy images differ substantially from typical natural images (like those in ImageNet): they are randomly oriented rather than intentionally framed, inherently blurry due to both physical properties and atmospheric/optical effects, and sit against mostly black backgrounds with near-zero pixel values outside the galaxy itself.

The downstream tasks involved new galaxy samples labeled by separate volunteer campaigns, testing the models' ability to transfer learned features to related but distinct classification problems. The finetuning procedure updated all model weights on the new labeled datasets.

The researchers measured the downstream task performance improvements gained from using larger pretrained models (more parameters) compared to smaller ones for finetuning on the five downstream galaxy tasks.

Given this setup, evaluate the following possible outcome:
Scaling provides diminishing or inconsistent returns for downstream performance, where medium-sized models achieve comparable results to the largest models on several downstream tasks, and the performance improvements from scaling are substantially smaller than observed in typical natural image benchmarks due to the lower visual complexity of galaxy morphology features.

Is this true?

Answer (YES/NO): NO